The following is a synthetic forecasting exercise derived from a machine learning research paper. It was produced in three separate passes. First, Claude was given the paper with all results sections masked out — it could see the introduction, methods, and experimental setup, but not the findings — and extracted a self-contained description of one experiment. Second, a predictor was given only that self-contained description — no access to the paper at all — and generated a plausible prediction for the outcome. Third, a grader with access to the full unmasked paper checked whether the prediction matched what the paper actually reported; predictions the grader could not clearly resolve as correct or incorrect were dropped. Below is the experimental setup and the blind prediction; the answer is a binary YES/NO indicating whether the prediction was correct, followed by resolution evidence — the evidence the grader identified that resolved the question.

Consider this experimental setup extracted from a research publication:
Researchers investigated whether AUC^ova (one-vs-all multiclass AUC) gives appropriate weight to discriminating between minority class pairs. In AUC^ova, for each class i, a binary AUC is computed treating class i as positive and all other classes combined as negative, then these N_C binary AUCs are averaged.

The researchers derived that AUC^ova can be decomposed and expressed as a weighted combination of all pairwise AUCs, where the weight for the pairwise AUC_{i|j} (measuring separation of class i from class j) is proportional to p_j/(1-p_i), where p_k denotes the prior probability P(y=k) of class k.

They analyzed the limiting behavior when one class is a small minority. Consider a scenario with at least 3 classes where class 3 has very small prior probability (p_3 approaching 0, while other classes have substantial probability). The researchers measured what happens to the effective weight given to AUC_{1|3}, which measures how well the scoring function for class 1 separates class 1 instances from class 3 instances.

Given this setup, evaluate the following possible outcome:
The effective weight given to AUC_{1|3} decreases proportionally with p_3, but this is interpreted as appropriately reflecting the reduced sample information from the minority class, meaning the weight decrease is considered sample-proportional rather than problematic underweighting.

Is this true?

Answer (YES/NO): NO